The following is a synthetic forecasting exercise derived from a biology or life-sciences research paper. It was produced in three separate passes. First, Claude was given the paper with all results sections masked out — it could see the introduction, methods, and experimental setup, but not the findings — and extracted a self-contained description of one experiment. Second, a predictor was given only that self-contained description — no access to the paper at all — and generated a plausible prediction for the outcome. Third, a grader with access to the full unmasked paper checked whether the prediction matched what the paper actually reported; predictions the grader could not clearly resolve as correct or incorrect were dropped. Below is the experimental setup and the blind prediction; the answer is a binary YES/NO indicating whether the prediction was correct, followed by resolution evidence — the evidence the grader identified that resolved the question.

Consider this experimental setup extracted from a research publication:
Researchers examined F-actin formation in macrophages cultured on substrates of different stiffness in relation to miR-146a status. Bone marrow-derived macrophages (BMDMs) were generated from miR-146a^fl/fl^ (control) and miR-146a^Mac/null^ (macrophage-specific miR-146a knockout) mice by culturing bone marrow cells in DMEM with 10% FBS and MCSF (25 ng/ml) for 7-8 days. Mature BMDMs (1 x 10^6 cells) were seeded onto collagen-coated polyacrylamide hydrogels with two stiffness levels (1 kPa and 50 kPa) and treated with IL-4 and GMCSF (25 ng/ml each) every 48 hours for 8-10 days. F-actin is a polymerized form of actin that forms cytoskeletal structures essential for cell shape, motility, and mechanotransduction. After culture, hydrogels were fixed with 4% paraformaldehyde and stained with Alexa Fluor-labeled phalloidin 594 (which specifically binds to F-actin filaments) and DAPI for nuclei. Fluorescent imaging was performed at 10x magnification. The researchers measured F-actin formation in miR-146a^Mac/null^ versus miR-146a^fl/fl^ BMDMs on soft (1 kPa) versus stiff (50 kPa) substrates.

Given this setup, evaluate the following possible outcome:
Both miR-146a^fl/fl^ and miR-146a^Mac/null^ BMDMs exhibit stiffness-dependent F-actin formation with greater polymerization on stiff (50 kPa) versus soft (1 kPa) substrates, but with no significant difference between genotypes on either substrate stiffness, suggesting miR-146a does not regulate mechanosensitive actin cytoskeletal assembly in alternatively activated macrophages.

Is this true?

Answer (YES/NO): NO